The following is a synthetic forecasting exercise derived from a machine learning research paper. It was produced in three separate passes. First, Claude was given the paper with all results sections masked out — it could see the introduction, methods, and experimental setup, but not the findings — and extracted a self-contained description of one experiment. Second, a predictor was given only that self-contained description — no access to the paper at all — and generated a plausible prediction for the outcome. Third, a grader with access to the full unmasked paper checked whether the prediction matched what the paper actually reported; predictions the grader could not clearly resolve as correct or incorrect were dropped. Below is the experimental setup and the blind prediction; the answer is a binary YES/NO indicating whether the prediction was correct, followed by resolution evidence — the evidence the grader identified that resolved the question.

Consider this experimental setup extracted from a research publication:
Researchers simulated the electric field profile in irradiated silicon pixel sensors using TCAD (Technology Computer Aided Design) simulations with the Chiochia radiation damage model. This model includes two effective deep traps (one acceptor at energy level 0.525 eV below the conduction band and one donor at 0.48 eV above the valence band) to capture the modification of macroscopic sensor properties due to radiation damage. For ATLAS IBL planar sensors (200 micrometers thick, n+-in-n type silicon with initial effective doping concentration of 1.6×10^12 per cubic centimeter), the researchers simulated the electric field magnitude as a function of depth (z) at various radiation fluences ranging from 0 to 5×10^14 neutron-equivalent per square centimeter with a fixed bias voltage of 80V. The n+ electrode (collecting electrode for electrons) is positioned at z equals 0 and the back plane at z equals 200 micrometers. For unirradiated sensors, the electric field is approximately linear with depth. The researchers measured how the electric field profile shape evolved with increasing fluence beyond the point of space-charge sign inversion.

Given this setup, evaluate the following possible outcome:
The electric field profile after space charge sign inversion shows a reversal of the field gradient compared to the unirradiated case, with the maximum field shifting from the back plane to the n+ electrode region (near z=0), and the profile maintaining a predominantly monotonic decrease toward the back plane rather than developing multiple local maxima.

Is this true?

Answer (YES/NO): NO